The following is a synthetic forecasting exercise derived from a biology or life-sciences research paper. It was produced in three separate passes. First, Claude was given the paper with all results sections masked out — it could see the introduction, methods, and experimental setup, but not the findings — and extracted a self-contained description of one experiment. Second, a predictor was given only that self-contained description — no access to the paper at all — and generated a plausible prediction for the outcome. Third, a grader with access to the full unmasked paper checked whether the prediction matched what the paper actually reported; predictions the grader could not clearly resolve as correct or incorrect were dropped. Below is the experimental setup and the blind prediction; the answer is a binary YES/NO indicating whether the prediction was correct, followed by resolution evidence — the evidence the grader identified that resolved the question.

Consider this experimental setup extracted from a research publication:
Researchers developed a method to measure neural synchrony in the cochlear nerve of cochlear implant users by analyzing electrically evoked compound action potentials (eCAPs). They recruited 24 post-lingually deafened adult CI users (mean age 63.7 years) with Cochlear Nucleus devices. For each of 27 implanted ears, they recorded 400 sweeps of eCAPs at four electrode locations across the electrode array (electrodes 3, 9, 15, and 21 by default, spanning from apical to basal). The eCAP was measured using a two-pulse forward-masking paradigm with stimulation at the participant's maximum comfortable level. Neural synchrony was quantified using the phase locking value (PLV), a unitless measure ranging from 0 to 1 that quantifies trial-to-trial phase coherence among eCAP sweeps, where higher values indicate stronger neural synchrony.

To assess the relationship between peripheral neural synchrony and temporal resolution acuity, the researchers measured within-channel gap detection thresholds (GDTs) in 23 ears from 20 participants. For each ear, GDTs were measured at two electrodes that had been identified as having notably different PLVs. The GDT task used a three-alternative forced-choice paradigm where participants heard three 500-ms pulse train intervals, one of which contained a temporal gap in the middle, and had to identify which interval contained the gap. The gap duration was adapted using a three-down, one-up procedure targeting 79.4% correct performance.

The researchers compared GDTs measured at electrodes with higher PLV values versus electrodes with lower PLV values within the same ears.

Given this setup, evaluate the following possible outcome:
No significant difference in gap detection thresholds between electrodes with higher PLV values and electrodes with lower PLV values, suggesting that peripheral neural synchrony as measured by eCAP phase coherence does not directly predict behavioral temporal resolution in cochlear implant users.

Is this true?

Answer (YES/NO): NO